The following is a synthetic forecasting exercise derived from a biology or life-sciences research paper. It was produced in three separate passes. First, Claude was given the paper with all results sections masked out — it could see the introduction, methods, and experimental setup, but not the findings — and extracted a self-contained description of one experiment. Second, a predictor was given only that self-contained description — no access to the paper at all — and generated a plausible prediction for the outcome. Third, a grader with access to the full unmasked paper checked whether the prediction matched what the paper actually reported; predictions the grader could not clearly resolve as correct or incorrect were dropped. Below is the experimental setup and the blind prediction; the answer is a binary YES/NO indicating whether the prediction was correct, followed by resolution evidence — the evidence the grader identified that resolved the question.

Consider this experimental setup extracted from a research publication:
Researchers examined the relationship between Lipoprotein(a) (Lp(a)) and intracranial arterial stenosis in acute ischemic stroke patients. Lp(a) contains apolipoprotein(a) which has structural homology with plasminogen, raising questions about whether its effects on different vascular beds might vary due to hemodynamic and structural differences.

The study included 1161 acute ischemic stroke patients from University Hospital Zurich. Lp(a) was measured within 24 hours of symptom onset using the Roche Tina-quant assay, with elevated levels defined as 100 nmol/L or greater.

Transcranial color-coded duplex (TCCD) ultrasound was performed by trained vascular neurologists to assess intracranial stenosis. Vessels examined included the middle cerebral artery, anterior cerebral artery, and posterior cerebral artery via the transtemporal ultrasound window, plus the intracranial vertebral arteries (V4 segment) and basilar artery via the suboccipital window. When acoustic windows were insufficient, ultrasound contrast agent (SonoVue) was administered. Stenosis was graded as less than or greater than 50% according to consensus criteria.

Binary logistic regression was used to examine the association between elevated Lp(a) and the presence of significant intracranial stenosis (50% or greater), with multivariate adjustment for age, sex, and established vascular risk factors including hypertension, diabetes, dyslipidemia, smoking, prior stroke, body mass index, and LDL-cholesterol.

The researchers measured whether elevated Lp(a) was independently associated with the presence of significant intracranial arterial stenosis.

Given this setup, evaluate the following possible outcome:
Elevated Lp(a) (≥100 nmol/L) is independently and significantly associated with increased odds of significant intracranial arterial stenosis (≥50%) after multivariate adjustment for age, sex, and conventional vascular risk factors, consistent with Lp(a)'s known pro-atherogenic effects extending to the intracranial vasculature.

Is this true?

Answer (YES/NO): NO